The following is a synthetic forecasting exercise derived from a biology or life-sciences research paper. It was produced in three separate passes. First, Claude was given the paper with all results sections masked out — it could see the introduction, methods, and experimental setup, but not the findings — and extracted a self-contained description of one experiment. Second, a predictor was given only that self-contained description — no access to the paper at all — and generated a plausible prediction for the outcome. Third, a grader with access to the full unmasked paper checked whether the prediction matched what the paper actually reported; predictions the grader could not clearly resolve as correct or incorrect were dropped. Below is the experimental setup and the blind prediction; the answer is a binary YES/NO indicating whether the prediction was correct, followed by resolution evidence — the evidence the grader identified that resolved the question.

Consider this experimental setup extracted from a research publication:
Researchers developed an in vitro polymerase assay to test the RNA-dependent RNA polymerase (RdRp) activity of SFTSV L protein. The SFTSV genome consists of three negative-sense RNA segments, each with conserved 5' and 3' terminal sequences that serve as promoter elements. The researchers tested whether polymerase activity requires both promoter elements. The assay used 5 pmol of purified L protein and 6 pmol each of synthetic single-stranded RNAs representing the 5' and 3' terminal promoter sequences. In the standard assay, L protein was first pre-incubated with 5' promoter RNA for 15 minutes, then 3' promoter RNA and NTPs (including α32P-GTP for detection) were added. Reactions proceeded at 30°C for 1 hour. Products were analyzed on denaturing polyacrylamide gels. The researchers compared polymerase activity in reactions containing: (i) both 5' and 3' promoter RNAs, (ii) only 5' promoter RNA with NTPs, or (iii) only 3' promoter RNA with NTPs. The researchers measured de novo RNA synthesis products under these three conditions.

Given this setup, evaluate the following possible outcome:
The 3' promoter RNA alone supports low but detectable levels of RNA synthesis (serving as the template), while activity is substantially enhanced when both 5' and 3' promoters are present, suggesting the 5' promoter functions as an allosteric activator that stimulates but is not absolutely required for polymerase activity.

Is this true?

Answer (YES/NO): NO